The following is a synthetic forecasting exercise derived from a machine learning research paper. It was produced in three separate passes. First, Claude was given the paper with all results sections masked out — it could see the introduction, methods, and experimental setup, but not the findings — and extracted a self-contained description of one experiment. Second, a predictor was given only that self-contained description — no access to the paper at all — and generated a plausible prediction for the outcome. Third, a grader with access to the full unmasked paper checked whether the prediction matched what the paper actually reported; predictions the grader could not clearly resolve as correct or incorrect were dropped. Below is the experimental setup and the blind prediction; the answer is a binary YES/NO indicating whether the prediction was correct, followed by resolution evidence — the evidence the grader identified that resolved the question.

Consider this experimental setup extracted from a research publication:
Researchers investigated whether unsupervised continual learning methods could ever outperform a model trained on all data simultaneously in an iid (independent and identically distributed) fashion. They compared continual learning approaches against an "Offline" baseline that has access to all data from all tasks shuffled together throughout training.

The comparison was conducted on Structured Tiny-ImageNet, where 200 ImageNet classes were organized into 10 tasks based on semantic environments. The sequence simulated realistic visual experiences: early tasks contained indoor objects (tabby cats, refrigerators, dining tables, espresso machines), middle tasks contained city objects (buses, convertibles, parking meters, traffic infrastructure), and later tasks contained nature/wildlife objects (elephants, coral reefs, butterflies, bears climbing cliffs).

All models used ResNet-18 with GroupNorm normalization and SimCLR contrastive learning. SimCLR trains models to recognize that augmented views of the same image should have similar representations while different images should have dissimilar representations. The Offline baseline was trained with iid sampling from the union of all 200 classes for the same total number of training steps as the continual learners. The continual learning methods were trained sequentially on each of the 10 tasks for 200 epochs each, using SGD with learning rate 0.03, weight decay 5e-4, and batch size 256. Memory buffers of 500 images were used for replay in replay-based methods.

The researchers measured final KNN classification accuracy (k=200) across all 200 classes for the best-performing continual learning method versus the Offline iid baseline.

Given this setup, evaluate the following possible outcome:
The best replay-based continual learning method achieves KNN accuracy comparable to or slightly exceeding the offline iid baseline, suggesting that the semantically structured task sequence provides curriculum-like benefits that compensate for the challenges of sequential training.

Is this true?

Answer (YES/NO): YES